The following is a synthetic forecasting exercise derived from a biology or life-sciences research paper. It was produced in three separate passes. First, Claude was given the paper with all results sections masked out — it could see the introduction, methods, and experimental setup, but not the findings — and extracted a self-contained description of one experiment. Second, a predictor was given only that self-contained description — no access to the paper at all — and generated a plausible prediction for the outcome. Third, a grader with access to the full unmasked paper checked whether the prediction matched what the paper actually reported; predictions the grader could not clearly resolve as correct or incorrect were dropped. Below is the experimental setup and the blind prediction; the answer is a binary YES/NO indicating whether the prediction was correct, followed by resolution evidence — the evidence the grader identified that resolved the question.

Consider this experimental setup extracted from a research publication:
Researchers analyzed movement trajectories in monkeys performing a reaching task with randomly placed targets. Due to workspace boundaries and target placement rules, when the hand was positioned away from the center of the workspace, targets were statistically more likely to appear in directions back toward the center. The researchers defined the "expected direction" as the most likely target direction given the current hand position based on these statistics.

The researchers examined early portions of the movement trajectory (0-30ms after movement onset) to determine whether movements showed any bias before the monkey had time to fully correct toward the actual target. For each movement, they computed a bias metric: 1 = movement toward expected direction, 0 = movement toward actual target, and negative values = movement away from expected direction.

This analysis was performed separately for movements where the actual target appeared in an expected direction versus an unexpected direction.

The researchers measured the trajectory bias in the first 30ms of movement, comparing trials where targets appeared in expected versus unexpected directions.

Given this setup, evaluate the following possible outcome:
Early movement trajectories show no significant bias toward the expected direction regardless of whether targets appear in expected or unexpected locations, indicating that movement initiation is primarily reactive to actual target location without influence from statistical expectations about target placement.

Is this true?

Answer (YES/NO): NO